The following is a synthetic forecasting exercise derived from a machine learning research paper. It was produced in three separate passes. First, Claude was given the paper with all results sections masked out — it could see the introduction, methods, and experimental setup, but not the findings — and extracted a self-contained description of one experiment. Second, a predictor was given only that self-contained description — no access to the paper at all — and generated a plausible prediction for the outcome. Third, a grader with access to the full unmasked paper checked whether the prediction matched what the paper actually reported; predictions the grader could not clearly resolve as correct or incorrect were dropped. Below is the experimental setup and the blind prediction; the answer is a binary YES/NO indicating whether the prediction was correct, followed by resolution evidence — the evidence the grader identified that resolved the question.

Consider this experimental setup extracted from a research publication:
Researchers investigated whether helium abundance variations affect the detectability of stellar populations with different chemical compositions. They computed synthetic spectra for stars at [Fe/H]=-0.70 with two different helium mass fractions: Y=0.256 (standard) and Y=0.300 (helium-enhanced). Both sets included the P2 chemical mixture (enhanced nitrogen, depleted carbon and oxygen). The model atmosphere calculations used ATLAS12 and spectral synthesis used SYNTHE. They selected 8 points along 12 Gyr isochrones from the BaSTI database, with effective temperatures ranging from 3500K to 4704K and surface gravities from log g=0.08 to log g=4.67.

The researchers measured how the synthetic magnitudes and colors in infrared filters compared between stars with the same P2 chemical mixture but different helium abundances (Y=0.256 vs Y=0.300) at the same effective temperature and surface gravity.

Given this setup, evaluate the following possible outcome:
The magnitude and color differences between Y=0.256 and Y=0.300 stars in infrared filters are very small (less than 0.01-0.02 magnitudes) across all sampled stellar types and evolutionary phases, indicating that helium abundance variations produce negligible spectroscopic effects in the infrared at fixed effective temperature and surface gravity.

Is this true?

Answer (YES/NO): YES